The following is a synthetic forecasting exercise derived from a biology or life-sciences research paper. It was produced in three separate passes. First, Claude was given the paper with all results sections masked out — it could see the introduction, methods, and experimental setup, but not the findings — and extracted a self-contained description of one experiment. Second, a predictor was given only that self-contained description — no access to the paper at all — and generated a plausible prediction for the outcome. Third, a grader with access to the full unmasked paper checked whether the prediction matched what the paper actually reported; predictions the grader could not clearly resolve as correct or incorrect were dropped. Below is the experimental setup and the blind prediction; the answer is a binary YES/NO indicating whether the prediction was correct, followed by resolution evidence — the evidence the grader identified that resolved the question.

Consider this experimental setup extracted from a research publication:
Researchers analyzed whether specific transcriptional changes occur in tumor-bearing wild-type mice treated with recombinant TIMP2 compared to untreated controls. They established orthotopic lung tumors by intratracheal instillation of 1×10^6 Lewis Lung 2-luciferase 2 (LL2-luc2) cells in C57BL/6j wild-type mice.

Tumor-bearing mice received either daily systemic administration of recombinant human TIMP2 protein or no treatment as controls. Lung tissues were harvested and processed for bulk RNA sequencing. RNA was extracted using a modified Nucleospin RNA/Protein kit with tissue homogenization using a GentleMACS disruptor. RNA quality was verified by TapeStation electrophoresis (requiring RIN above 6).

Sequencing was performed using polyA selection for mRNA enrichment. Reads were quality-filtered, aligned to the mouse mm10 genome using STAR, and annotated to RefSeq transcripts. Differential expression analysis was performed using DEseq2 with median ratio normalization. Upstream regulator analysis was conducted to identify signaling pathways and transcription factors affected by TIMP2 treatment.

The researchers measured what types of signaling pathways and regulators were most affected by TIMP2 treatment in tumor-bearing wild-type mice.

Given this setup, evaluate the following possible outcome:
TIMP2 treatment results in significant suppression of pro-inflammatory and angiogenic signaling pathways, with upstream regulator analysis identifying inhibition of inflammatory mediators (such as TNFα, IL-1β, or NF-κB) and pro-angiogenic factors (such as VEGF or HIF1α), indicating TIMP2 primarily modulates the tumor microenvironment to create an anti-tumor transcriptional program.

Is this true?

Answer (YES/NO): NO